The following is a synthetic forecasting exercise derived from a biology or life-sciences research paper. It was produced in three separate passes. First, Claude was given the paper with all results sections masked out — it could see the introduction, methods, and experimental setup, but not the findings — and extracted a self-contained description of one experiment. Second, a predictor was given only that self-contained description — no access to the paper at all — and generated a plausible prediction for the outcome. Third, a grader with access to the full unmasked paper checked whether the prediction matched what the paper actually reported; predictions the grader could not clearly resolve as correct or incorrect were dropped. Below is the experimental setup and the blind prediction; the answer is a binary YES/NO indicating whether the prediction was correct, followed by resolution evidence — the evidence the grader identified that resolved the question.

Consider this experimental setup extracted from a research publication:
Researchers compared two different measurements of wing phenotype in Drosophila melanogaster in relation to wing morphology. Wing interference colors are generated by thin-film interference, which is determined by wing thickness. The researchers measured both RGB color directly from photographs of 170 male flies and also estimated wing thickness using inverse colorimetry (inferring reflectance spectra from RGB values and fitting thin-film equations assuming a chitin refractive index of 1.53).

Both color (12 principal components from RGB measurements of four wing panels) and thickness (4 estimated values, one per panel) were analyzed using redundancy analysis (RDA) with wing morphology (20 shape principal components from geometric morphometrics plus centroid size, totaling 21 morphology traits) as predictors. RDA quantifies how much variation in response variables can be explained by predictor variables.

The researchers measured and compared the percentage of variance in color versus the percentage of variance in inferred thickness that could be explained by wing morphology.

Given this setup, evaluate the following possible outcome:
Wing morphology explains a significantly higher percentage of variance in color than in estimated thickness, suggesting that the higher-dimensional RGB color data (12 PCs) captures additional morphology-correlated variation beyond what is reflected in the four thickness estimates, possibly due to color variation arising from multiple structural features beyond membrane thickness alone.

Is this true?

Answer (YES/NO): NO